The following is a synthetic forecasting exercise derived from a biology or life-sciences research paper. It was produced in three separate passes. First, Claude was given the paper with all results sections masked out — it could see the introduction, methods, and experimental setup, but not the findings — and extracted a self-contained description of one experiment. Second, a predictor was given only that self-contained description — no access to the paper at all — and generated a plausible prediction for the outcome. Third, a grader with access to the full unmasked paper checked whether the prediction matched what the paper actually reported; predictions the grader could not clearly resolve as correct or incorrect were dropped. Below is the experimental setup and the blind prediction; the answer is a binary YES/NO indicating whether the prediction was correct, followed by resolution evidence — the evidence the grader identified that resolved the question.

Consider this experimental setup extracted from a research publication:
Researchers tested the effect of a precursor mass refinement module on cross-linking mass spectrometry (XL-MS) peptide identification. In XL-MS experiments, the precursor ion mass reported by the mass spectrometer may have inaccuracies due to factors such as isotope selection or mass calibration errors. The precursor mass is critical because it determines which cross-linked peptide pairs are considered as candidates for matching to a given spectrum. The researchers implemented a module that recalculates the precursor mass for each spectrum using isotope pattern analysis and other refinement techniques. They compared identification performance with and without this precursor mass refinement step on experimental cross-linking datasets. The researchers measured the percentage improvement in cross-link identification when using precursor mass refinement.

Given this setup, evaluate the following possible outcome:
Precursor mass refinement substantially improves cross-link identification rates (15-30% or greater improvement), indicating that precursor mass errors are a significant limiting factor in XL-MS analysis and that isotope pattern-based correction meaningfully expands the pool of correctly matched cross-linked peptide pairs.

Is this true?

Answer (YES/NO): YES